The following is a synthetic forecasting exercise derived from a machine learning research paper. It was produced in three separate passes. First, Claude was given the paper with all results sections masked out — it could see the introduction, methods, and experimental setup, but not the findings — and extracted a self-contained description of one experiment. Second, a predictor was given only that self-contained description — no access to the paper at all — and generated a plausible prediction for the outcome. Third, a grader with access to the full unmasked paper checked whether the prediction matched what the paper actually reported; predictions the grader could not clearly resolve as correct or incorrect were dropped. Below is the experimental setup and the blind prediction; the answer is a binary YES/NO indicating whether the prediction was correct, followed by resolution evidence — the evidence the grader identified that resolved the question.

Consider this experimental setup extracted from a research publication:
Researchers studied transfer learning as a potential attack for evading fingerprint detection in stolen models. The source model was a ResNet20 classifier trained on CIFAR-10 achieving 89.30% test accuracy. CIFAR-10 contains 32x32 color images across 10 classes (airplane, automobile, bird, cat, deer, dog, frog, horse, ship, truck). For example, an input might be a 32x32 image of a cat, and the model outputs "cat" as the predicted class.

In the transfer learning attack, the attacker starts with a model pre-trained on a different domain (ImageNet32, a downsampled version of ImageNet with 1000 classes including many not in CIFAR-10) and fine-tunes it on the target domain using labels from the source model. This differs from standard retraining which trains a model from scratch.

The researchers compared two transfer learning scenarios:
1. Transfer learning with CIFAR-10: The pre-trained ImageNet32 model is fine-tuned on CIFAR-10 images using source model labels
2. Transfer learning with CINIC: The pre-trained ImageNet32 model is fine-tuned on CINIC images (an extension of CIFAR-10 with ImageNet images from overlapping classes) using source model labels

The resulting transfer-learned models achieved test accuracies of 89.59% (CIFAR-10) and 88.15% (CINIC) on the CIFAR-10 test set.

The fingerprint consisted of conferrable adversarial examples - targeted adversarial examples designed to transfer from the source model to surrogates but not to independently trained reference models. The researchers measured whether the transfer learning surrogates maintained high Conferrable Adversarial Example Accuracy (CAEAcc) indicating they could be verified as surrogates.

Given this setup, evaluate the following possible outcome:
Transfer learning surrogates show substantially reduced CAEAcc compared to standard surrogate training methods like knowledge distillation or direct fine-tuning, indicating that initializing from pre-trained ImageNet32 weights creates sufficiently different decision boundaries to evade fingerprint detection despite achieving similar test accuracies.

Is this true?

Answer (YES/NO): NO